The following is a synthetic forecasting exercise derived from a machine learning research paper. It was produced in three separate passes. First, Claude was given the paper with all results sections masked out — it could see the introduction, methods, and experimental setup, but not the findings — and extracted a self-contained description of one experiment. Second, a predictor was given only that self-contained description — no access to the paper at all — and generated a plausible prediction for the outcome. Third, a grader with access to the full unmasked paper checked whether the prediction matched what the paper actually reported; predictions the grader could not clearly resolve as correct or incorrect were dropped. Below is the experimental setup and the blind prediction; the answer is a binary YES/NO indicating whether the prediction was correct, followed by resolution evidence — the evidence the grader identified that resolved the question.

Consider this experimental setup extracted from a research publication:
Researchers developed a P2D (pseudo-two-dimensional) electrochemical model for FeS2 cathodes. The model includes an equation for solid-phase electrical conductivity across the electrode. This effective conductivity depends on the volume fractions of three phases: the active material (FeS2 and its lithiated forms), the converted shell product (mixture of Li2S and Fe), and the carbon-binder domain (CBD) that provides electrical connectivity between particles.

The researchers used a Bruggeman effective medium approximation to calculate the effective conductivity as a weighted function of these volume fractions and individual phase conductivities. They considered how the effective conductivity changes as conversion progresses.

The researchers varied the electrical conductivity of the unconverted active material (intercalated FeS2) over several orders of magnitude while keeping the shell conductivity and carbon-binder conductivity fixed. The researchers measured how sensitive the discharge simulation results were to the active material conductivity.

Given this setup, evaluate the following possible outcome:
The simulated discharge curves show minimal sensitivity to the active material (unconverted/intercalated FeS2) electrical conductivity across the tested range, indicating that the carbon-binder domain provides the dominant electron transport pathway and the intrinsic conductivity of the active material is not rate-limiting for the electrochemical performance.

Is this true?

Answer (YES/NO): YES